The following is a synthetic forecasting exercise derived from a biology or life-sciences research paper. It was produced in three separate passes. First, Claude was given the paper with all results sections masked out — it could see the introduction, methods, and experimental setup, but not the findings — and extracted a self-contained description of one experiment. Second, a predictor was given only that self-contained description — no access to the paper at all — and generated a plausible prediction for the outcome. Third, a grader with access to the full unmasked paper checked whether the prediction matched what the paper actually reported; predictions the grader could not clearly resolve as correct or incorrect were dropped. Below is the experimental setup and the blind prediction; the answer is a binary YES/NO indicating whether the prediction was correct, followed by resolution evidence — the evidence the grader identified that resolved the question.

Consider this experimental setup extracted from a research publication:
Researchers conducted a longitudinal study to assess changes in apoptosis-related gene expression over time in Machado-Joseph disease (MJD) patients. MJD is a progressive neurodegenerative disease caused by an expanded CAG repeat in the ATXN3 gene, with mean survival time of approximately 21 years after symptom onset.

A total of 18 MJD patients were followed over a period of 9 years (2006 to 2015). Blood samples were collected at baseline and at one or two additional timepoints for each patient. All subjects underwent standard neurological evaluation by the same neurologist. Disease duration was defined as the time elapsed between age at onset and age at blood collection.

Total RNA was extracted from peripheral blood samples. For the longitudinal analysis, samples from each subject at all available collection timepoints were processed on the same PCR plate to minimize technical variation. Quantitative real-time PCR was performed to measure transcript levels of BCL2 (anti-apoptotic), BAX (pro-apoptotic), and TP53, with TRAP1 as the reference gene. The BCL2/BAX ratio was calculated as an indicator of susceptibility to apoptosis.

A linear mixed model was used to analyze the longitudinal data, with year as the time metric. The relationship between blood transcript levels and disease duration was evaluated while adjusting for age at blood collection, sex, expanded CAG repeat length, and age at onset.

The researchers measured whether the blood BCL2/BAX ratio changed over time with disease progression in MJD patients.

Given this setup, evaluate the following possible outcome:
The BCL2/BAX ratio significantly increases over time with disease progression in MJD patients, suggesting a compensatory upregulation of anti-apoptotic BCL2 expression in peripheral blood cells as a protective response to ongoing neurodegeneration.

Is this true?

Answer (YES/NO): NO